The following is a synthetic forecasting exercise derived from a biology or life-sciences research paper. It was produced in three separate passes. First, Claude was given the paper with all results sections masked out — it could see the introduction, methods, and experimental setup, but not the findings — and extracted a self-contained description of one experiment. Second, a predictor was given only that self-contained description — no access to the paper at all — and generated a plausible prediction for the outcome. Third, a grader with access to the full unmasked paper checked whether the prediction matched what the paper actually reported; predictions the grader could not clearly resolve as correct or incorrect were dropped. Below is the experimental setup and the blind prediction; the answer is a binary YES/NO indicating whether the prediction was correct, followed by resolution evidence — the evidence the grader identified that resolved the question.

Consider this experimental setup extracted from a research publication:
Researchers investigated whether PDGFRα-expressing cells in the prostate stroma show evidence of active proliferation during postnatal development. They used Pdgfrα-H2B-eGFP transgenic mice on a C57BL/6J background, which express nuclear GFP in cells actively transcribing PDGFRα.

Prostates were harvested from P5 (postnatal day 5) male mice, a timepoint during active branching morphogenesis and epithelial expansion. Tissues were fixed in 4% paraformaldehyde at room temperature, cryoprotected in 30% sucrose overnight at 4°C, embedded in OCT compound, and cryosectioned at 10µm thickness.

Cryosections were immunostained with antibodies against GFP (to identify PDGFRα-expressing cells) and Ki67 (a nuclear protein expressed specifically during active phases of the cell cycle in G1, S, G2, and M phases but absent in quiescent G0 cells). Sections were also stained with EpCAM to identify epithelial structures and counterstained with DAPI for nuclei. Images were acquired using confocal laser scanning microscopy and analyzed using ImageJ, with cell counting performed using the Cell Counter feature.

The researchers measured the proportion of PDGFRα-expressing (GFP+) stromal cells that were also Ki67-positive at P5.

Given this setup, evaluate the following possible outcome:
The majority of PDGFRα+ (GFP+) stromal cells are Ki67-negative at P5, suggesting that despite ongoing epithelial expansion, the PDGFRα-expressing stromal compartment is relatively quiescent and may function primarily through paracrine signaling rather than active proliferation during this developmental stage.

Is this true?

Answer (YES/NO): NO